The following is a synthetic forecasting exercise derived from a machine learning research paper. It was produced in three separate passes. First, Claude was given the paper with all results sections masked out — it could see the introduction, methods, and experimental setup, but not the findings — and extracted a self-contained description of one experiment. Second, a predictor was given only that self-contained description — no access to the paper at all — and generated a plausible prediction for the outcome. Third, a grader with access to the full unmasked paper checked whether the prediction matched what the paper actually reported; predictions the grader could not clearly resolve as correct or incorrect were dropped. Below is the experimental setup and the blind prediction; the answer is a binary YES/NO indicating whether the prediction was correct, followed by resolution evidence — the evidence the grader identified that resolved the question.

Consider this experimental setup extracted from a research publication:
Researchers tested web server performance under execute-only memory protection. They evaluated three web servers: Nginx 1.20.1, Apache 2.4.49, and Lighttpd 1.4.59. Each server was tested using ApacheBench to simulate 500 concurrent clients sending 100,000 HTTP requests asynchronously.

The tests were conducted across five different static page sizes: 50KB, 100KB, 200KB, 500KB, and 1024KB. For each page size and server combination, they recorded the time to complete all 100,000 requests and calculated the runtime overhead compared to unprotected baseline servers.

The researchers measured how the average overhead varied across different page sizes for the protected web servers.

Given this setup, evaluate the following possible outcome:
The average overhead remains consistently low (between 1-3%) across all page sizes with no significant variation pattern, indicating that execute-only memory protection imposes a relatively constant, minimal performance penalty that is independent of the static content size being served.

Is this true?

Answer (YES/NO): NO